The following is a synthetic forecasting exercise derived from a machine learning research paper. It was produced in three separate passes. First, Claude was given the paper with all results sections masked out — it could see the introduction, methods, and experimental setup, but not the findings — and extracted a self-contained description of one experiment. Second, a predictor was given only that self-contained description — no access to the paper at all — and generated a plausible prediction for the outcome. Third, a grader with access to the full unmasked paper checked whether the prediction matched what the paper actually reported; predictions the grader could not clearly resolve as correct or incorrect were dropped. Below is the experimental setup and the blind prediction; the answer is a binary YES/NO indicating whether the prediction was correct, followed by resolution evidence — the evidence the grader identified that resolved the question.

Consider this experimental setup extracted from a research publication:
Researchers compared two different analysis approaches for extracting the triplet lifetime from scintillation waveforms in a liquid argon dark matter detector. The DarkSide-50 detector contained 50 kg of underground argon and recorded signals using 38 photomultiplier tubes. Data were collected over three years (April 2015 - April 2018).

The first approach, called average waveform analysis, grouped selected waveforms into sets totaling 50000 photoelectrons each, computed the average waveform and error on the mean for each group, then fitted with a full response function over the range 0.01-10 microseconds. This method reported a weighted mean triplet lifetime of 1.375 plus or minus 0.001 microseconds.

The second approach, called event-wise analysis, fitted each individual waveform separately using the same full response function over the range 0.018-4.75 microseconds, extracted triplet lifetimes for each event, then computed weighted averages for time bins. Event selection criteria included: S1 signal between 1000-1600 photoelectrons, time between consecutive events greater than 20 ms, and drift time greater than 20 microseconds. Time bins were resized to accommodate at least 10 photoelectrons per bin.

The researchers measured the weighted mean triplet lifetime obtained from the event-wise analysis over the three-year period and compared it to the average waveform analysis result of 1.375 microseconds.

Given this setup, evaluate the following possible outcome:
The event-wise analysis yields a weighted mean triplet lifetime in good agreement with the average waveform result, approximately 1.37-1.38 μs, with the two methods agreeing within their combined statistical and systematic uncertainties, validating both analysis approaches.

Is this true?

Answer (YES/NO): NO